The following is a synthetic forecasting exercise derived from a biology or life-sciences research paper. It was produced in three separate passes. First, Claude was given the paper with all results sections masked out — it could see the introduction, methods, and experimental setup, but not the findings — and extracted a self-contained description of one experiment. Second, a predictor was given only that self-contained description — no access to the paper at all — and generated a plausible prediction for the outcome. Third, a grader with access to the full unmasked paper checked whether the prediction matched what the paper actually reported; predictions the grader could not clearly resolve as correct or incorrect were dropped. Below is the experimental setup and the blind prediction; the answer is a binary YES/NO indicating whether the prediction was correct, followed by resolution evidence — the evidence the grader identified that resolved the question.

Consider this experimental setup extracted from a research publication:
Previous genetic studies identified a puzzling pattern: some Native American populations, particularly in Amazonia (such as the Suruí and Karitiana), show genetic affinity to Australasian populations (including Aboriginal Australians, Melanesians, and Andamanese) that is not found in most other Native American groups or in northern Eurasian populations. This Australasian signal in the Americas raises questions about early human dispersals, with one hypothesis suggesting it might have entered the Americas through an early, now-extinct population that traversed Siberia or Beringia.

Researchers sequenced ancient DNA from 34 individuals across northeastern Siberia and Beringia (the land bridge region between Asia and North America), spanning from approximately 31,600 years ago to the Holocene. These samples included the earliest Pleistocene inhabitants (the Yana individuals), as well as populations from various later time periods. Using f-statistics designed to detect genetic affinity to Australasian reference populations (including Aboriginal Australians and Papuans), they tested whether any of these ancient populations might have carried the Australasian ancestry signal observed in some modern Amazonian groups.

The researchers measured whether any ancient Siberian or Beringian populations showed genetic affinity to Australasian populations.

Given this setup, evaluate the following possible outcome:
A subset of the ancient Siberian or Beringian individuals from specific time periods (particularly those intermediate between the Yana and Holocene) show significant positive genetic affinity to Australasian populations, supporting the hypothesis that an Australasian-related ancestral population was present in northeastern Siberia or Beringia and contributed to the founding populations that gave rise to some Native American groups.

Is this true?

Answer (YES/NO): NO